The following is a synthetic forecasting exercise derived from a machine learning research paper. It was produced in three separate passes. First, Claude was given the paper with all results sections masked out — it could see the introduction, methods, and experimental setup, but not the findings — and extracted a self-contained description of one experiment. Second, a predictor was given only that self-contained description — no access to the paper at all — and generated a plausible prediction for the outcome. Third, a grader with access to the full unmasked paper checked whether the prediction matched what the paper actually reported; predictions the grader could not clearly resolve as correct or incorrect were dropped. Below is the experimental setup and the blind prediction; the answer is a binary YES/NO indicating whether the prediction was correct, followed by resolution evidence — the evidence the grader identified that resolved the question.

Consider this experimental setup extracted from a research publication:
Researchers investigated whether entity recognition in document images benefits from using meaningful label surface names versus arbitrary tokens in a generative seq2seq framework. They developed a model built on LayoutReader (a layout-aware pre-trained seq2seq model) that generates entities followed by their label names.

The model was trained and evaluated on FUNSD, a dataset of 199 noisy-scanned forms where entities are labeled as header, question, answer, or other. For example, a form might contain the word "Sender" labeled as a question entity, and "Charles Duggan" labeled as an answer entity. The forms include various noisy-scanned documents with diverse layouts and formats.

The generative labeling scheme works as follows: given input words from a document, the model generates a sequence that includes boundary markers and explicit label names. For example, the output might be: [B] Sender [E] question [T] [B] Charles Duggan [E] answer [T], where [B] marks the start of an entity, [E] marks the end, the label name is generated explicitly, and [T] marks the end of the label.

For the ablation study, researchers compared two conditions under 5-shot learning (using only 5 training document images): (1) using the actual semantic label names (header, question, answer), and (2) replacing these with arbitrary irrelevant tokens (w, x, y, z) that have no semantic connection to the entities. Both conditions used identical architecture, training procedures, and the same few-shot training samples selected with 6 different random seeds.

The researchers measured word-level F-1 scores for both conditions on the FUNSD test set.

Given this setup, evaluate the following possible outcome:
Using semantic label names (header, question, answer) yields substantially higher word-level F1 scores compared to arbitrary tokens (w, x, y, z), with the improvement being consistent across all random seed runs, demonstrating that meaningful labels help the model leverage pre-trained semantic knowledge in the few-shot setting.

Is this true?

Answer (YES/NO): NO